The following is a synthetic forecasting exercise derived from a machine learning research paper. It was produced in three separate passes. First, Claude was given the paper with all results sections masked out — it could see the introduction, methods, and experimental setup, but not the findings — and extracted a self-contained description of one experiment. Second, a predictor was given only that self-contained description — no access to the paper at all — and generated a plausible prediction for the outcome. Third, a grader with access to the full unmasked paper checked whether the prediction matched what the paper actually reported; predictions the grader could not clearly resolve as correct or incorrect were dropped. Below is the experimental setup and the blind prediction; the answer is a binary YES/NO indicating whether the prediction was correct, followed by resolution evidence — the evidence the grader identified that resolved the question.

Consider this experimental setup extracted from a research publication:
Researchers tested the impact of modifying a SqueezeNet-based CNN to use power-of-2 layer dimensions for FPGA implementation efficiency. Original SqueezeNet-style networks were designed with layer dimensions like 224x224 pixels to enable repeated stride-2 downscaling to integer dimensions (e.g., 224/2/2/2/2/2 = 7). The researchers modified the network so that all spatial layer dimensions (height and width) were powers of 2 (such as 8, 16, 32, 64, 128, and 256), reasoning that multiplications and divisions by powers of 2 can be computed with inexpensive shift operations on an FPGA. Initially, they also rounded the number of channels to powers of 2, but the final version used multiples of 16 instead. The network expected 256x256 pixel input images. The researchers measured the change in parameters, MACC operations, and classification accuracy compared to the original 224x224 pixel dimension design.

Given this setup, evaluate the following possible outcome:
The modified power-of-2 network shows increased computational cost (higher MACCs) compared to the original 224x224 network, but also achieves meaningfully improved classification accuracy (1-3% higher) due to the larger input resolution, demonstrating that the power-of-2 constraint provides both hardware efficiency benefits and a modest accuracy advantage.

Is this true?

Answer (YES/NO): YES